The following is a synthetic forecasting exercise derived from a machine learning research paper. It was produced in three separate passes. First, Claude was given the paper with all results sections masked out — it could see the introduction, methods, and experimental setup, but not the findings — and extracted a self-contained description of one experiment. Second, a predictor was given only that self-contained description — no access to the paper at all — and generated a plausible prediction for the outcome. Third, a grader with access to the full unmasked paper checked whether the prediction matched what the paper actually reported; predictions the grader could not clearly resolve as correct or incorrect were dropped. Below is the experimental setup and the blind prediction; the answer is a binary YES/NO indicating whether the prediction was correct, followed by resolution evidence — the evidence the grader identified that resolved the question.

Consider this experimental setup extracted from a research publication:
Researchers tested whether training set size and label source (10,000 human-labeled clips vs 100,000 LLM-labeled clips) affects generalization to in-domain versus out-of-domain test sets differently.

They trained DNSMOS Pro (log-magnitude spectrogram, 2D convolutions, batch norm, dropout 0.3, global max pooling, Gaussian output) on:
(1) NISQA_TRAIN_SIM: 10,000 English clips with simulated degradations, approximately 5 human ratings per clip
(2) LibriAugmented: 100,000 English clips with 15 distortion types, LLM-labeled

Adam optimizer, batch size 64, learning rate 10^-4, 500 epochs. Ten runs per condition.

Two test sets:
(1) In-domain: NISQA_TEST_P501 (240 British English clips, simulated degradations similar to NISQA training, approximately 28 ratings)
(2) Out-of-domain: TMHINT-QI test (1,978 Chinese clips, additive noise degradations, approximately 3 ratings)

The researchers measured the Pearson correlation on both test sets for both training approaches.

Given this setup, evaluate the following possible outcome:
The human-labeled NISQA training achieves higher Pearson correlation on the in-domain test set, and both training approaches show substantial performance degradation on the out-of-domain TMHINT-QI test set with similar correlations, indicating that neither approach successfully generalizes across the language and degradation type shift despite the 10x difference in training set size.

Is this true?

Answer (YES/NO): YES